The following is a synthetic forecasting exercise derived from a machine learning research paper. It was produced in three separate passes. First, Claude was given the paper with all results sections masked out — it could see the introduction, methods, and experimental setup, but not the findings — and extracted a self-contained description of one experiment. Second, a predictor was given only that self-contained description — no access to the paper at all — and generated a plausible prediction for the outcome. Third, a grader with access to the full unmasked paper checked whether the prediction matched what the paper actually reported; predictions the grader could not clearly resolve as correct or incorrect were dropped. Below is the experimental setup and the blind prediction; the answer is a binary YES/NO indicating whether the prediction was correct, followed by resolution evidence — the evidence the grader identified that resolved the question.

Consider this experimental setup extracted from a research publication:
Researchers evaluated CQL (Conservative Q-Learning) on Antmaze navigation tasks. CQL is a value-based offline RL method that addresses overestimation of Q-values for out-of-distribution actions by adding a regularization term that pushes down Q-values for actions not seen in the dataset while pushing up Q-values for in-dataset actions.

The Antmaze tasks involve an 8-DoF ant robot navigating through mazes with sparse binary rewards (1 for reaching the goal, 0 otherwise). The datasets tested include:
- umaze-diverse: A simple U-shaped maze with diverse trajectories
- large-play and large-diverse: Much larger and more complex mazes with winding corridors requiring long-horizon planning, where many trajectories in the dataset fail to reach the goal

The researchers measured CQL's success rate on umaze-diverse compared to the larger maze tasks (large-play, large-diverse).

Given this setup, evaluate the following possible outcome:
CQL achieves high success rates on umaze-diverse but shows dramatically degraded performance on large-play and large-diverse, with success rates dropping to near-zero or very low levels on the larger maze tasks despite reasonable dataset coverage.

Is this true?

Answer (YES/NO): YES